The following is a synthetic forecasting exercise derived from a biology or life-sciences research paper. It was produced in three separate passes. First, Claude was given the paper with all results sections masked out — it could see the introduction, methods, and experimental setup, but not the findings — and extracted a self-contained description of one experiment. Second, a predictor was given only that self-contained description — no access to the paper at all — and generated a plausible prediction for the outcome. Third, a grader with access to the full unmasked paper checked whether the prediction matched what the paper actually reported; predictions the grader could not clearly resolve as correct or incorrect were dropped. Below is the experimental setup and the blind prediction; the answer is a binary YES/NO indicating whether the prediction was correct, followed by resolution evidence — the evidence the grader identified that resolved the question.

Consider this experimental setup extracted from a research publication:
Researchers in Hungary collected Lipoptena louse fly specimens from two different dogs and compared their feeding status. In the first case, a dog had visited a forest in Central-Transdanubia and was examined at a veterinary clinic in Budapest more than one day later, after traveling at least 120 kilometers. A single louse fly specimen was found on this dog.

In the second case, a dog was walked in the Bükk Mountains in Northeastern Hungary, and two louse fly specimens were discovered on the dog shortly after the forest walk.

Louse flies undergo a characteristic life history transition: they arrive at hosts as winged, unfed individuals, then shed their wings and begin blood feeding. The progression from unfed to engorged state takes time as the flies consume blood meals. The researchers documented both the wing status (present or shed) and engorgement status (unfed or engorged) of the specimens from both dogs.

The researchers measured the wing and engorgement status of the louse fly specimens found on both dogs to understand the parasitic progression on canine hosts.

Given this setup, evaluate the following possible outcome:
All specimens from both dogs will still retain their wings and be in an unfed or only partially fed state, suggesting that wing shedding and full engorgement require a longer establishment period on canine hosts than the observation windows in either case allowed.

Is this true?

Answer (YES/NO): NO